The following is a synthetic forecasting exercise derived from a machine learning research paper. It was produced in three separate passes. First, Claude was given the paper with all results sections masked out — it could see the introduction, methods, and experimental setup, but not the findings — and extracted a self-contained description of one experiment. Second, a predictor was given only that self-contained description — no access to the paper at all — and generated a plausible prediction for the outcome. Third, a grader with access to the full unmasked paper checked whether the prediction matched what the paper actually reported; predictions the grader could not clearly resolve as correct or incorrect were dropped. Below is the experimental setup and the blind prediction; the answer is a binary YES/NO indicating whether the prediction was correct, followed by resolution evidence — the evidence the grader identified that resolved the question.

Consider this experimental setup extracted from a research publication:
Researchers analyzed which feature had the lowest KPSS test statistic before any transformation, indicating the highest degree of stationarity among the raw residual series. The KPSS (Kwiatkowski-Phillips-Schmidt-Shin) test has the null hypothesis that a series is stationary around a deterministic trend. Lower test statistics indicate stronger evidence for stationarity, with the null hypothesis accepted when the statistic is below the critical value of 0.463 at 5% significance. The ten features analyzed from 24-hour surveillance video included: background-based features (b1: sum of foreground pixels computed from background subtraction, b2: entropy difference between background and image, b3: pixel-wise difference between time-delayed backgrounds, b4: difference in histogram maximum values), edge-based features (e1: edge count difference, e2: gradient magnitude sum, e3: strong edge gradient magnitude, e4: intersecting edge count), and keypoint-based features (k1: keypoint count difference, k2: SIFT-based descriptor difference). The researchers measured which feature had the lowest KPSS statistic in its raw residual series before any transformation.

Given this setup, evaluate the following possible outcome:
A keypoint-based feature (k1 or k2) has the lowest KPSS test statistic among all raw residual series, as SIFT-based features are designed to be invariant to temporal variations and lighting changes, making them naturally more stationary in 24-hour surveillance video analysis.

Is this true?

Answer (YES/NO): NO